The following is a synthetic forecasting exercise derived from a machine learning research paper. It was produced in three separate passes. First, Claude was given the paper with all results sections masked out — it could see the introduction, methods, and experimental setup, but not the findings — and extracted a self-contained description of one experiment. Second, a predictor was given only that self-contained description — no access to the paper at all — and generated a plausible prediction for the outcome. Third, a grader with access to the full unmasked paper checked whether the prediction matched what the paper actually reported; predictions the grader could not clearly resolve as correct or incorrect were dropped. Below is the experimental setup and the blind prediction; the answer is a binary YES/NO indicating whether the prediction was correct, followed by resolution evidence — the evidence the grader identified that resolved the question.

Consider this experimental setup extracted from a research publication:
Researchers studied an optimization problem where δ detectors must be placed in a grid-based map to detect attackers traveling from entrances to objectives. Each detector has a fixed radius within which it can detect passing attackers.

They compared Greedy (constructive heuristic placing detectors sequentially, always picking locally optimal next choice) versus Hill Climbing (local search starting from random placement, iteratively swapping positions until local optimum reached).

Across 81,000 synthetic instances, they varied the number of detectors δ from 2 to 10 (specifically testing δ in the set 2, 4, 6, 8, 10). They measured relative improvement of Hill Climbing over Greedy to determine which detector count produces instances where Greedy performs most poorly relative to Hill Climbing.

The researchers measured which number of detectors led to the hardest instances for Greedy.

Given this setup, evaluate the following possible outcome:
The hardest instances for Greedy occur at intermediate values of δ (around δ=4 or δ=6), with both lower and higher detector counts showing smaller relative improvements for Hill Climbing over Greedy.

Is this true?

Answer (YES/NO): NO